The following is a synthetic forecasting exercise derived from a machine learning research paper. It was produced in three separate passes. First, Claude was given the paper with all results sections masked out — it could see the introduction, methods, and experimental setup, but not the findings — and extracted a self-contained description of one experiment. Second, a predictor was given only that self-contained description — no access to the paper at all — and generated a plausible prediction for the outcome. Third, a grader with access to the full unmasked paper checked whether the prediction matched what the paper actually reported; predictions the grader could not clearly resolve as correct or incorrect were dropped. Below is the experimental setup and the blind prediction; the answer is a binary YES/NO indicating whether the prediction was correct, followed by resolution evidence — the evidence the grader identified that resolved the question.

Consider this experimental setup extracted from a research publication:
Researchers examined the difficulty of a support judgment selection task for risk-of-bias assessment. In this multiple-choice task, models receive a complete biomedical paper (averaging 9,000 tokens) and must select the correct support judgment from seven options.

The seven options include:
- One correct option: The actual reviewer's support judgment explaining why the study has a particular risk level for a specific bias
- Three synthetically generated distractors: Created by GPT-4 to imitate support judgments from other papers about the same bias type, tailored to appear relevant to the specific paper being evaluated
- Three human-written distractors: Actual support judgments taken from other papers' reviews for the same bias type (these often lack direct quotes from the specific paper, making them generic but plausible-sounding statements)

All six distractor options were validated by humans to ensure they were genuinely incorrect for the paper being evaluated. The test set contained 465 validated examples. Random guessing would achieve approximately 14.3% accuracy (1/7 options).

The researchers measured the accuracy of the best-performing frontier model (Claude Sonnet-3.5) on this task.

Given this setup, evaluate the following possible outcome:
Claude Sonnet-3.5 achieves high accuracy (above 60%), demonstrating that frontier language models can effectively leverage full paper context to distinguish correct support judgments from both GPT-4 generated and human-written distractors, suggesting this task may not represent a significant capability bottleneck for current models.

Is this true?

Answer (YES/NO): NO